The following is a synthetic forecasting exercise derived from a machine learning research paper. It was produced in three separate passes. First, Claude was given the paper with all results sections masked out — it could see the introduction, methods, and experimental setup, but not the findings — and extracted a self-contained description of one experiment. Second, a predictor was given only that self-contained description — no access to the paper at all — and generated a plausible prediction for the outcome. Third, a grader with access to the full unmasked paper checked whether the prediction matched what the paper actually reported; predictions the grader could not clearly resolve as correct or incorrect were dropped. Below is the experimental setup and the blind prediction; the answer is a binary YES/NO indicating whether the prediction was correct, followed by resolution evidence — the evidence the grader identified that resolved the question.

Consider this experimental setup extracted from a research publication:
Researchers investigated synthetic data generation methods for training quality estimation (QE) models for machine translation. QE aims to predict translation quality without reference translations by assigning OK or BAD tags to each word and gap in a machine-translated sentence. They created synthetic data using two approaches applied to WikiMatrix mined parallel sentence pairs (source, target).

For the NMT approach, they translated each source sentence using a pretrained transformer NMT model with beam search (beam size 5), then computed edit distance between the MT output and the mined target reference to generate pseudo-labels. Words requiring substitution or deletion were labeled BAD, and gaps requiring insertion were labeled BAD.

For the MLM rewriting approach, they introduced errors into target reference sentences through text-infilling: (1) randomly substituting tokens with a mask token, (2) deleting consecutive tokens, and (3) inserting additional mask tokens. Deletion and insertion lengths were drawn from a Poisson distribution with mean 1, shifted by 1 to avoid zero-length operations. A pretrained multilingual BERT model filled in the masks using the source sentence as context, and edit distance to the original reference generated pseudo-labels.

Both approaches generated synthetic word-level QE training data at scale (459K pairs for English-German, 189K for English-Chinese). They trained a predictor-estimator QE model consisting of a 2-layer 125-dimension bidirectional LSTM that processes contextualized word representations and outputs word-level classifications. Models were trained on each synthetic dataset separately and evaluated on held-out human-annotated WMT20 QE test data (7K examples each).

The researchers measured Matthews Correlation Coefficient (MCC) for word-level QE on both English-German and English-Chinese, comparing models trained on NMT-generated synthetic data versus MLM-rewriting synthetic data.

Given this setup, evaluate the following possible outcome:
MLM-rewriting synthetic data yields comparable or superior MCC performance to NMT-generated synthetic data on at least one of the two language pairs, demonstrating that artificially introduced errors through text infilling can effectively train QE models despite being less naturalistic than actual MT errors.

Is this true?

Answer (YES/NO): NO